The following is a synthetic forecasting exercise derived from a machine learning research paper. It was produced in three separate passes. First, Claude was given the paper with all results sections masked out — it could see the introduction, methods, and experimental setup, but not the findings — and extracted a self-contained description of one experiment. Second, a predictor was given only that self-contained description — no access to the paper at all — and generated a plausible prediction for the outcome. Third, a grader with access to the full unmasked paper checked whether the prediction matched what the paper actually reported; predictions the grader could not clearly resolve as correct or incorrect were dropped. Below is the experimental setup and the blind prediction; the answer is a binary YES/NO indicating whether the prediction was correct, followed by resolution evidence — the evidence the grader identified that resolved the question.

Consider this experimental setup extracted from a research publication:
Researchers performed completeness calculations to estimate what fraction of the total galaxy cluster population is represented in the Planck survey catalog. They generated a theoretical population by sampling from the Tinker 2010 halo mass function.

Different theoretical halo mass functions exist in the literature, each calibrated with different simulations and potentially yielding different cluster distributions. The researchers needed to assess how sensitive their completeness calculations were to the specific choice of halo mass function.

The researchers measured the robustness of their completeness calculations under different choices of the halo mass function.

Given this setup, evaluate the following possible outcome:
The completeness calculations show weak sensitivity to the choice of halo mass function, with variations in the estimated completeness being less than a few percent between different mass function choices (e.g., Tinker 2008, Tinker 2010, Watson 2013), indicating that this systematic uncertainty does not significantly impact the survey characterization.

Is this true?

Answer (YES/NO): YES